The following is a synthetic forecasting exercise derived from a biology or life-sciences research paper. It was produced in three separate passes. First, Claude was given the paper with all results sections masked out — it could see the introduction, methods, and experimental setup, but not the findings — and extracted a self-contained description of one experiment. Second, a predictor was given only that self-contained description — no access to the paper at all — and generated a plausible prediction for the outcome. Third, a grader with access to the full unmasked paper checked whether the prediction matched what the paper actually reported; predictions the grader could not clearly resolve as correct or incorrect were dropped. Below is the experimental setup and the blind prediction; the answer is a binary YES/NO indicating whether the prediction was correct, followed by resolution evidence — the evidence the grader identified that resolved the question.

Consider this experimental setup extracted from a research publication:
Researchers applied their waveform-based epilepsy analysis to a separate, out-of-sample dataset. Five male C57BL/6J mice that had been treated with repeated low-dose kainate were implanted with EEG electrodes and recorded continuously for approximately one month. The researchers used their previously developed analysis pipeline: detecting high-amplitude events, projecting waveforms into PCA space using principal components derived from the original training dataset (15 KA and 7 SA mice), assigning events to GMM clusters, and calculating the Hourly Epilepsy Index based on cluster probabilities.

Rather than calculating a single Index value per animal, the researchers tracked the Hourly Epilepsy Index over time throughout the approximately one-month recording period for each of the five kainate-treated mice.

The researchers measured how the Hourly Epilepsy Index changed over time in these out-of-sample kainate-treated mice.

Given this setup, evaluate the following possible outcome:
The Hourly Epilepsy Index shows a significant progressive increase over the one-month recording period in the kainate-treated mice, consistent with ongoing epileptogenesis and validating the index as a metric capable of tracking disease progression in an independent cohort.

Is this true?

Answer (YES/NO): NO